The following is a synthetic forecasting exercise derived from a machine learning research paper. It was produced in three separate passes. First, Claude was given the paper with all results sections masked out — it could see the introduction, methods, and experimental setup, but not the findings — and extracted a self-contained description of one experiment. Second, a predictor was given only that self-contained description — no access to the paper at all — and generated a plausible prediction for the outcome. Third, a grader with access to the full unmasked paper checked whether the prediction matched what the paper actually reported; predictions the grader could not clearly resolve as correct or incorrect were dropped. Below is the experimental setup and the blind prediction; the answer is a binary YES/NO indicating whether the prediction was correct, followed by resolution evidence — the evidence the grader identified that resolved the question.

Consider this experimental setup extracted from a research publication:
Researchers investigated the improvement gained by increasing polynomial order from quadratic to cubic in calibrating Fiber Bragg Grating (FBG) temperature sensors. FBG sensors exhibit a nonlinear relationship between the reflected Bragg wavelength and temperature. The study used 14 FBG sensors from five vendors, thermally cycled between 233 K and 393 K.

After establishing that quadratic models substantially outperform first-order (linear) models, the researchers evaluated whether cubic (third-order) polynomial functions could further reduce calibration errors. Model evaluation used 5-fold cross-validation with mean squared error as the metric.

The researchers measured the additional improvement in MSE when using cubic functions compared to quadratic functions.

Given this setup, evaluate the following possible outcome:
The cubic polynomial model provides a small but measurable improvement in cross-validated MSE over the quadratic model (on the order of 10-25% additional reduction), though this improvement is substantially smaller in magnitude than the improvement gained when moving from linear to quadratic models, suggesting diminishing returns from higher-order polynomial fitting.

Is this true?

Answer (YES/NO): YES